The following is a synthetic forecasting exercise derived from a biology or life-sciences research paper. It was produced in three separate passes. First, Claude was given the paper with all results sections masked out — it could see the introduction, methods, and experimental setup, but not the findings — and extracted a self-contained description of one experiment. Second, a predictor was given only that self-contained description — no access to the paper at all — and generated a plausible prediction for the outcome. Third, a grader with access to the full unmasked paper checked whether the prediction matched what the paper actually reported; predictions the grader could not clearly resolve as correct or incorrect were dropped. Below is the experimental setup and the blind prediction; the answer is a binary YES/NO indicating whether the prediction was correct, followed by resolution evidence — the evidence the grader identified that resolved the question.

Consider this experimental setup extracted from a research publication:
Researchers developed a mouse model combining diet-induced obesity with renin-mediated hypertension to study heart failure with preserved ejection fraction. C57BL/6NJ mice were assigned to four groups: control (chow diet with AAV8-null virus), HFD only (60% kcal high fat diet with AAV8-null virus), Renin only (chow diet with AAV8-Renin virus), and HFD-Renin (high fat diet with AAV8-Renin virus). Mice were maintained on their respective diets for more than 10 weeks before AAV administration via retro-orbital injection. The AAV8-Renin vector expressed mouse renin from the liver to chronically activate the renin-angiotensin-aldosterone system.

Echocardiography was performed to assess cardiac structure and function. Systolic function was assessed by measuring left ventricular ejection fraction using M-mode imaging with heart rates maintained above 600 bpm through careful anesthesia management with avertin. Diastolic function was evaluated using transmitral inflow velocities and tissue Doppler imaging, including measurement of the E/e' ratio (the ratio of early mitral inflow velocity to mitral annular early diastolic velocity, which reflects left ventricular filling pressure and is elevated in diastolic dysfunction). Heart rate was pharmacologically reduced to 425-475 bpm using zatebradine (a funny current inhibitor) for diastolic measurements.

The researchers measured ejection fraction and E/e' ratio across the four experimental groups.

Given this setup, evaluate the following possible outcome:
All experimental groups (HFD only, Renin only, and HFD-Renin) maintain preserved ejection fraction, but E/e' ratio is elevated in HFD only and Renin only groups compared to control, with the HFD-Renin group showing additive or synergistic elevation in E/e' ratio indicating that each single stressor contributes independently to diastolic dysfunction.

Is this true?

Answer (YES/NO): NO